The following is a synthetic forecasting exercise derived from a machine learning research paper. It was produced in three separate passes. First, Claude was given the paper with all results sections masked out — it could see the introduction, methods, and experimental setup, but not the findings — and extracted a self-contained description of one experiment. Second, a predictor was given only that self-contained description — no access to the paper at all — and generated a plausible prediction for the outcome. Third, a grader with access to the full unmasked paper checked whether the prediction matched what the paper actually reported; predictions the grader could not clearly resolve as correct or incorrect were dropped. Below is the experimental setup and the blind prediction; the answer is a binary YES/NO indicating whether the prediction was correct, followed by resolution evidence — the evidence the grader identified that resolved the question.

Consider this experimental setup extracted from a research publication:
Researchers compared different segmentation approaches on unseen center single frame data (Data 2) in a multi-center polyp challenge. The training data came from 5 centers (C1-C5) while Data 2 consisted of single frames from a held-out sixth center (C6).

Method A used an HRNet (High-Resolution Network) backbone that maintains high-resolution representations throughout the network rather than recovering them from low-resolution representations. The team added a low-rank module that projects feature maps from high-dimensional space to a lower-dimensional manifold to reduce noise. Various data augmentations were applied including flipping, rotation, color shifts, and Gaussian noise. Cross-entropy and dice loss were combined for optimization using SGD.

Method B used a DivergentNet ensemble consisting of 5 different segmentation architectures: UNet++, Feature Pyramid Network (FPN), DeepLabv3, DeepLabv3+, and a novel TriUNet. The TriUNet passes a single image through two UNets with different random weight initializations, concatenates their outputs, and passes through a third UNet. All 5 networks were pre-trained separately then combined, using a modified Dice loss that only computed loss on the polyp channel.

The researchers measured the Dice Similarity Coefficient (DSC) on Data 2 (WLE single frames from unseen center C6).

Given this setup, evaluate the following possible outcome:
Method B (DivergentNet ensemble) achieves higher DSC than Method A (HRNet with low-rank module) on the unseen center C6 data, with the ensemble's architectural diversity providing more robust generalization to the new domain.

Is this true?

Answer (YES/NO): YES